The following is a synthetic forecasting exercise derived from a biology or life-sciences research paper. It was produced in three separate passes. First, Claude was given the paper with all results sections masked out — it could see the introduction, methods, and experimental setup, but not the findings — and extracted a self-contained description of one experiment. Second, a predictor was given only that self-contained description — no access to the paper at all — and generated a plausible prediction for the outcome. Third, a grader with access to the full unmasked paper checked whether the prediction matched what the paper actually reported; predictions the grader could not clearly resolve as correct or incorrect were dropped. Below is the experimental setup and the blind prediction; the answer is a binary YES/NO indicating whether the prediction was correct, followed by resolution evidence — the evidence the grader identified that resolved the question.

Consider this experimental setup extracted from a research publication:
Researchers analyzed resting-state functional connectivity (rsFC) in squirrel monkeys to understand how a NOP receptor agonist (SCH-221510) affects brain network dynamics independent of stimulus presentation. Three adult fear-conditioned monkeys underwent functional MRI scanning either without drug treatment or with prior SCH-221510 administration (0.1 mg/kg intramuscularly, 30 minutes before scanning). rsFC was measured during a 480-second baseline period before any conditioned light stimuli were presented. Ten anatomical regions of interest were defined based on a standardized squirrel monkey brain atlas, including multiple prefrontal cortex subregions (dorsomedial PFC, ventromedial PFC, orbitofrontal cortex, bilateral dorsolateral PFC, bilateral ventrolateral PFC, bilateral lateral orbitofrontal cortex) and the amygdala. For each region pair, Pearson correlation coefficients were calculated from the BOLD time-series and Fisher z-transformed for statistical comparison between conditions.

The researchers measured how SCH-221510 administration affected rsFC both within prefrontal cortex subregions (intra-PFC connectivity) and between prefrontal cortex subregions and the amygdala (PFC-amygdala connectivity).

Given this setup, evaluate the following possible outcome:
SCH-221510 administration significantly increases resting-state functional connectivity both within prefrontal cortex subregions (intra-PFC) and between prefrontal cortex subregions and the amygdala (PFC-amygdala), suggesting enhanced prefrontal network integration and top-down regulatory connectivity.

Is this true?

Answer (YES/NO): NO